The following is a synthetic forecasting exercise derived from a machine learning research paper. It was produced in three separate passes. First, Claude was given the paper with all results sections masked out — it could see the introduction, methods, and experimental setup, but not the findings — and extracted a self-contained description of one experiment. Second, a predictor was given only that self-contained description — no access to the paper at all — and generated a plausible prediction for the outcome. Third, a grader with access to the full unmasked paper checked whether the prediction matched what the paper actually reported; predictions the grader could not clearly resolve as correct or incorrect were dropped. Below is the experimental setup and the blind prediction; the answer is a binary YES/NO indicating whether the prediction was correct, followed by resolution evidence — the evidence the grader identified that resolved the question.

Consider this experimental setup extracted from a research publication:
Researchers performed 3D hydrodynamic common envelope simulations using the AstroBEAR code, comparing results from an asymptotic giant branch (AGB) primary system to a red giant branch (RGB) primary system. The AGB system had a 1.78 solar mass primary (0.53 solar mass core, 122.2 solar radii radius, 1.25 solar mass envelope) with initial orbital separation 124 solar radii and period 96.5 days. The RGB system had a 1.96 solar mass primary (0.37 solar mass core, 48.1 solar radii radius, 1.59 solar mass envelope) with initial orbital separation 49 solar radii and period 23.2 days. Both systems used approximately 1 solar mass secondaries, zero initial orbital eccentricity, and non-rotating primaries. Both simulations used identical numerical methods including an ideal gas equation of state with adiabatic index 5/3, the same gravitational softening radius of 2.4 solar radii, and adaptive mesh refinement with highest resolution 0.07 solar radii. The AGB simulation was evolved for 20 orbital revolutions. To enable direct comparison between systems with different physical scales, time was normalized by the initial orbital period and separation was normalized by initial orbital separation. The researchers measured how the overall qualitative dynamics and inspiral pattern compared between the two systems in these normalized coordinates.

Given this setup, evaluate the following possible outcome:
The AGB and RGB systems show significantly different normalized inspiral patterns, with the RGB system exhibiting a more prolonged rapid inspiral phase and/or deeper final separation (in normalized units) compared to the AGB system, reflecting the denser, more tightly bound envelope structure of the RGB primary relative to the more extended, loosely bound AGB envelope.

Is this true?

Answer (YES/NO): NO